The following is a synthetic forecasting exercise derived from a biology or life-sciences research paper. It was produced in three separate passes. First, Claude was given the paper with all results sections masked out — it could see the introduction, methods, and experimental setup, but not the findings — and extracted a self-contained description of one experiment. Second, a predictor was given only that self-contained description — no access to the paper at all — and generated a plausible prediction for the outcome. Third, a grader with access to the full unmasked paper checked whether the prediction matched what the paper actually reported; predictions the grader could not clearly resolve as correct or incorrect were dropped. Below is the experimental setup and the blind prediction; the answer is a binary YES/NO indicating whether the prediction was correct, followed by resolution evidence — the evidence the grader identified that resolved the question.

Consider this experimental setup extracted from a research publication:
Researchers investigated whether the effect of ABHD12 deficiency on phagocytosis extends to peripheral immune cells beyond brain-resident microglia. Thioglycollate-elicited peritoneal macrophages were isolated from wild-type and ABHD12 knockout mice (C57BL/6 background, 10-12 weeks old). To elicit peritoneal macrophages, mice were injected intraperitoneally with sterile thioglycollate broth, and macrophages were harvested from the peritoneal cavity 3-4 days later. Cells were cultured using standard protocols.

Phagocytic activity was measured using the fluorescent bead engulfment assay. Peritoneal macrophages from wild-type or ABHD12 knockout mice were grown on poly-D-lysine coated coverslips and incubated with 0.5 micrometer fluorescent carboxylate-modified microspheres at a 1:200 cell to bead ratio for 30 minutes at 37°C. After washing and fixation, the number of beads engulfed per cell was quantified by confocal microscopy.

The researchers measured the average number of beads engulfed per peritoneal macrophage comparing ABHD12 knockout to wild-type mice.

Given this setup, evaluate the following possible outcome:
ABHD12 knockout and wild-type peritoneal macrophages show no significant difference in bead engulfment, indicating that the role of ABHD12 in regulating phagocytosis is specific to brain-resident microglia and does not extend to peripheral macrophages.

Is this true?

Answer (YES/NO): NO